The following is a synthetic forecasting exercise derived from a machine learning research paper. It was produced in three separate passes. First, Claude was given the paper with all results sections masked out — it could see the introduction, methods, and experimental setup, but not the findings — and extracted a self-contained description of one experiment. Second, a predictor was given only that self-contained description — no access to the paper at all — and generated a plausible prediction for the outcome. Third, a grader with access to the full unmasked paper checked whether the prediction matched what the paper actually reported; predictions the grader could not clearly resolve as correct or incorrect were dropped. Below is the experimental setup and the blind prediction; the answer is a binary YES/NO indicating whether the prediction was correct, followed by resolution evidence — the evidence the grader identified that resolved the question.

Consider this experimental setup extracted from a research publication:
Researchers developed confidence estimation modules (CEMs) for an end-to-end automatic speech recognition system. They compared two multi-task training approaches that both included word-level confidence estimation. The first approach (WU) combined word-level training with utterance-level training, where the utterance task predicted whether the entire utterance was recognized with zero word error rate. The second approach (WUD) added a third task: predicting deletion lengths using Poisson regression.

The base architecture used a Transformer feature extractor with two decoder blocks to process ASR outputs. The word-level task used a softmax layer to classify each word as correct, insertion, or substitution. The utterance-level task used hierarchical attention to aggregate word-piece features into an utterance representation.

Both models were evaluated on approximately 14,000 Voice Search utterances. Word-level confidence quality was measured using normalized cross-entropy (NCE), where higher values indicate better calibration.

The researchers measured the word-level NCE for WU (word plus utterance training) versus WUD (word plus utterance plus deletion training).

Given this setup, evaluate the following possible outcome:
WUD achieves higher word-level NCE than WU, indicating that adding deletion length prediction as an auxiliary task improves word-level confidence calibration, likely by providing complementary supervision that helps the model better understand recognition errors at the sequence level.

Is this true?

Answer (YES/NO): NO